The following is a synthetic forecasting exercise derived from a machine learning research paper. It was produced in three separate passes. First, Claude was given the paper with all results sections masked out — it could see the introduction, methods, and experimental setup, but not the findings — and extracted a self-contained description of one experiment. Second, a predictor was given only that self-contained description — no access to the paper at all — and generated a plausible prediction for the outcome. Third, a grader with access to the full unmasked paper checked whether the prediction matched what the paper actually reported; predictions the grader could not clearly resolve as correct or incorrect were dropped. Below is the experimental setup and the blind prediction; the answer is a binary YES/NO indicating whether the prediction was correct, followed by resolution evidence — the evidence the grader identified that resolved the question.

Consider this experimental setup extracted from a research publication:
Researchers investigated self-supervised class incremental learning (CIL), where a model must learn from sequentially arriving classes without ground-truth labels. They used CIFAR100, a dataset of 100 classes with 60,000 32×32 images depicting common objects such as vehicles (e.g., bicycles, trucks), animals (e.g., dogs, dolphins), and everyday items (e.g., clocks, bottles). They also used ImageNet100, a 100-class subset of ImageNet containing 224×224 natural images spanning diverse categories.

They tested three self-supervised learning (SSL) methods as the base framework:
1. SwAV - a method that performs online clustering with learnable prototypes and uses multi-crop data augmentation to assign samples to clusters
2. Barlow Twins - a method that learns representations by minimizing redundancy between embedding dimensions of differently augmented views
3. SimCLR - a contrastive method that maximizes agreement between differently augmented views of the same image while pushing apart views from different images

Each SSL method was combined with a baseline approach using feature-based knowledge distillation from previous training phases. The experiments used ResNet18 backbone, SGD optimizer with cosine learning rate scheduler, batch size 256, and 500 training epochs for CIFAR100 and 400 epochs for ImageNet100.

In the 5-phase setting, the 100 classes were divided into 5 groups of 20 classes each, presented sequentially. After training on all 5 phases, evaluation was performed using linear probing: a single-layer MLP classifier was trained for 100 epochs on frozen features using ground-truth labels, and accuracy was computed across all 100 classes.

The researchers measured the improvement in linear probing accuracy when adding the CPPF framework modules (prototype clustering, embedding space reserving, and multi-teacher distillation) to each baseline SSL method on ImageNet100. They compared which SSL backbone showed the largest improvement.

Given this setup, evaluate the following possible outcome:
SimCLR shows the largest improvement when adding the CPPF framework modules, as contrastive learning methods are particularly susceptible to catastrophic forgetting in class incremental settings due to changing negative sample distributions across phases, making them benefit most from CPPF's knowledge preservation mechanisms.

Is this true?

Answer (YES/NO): NO